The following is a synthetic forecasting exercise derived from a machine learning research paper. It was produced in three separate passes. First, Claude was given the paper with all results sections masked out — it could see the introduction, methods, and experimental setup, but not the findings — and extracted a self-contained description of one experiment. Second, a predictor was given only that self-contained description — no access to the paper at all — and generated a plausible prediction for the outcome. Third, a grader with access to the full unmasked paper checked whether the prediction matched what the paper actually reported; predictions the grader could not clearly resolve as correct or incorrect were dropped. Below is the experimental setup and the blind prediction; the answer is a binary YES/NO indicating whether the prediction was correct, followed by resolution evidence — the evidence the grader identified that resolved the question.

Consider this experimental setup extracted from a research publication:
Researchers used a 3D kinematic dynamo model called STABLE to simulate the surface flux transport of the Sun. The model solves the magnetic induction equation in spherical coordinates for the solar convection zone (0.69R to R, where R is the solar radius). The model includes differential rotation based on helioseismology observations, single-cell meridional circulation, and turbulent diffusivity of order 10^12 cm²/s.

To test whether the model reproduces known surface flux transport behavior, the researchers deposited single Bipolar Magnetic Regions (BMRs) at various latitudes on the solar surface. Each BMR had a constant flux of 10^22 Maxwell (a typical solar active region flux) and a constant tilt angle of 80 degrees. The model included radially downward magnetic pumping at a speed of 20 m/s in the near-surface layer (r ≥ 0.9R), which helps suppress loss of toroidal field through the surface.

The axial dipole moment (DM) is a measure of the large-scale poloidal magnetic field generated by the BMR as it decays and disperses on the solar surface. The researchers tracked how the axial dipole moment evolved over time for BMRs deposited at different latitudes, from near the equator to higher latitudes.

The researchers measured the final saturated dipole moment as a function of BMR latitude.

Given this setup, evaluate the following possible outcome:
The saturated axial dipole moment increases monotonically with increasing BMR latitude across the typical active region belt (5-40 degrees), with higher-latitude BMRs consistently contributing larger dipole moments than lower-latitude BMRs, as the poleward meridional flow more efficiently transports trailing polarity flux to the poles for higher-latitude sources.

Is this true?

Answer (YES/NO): NO